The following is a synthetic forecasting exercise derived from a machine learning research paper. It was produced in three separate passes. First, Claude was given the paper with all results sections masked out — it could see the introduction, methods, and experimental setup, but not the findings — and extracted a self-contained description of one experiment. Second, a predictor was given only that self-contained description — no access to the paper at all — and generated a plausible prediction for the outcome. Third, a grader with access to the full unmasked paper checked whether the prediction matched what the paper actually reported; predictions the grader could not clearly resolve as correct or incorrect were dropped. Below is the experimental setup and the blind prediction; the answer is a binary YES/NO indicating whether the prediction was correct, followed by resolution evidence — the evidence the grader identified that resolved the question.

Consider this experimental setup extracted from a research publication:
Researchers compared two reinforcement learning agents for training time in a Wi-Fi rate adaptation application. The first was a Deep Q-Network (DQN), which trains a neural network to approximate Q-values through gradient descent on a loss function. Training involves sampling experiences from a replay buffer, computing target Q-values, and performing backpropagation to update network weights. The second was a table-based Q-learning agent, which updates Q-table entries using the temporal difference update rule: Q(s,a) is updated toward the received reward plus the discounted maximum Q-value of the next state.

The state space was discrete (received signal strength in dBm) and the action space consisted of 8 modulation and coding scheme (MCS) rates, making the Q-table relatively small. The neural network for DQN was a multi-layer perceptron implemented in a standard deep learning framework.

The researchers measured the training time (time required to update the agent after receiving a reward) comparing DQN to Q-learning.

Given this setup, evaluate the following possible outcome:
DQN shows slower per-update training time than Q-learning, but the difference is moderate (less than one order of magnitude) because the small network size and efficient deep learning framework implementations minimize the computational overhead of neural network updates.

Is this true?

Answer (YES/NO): YES